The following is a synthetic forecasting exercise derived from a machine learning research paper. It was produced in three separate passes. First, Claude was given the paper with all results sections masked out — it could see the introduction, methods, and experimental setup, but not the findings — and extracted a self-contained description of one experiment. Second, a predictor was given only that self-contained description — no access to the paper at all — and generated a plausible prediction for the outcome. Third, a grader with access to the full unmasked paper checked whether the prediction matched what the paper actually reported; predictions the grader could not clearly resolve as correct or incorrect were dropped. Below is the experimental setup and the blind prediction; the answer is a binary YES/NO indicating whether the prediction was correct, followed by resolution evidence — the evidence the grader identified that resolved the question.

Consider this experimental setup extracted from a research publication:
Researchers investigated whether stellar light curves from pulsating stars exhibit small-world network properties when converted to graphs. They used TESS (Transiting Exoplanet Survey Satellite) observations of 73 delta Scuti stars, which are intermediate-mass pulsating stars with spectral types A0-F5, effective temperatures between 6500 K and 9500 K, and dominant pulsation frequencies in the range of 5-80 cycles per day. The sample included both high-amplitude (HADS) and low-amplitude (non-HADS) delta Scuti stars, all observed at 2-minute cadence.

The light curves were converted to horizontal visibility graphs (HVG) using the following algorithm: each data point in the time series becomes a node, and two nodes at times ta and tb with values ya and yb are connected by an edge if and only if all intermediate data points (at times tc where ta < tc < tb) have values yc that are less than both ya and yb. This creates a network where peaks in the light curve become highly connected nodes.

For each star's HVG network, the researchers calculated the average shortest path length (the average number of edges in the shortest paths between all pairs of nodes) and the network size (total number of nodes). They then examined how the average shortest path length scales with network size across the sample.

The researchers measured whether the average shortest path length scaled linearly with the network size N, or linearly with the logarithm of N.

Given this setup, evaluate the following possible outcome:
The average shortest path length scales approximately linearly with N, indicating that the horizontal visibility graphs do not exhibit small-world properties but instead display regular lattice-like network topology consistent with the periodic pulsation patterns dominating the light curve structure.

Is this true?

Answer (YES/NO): NO